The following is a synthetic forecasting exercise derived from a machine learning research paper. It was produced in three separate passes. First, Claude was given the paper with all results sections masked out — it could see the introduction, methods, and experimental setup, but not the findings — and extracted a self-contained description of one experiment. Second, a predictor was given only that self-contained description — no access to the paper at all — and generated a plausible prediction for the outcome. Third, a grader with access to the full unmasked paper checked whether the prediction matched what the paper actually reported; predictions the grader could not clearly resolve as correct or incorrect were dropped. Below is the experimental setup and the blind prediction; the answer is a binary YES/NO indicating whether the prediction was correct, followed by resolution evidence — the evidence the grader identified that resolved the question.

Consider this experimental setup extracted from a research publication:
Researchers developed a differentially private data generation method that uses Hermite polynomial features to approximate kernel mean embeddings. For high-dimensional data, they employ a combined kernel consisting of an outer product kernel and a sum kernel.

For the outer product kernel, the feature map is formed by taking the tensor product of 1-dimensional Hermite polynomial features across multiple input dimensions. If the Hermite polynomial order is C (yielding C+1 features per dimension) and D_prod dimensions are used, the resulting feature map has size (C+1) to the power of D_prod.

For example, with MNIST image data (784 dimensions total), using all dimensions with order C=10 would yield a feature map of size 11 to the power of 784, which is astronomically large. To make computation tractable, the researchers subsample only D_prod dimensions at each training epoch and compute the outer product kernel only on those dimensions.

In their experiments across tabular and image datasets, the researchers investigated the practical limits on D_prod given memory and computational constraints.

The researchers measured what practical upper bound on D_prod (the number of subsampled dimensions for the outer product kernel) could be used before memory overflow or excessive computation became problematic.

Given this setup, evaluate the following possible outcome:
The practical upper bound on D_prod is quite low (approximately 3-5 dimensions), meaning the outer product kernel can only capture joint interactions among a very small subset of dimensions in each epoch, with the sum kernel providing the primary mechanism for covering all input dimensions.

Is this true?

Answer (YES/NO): YES